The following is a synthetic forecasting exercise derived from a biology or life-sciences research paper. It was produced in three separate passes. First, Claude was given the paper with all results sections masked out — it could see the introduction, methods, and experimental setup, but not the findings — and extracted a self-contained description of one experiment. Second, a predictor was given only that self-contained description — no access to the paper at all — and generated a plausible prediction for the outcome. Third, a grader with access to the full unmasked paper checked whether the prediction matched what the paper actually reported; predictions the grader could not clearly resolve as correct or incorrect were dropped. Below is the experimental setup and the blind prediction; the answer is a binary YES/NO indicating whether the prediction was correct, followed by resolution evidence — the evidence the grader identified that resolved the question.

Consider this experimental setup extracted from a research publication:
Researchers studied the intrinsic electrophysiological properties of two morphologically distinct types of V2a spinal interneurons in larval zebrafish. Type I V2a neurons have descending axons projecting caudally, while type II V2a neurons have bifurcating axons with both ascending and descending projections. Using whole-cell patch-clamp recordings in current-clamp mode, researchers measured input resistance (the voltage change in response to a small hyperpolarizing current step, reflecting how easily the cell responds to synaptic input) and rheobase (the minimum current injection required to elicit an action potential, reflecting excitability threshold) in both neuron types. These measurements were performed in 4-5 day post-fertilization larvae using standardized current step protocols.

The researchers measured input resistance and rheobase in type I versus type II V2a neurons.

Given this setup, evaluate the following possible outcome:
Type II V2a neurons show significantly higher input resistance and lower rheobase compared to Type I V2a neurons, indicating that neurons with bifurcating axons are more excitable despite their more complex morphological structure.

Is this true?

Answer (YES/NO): NO